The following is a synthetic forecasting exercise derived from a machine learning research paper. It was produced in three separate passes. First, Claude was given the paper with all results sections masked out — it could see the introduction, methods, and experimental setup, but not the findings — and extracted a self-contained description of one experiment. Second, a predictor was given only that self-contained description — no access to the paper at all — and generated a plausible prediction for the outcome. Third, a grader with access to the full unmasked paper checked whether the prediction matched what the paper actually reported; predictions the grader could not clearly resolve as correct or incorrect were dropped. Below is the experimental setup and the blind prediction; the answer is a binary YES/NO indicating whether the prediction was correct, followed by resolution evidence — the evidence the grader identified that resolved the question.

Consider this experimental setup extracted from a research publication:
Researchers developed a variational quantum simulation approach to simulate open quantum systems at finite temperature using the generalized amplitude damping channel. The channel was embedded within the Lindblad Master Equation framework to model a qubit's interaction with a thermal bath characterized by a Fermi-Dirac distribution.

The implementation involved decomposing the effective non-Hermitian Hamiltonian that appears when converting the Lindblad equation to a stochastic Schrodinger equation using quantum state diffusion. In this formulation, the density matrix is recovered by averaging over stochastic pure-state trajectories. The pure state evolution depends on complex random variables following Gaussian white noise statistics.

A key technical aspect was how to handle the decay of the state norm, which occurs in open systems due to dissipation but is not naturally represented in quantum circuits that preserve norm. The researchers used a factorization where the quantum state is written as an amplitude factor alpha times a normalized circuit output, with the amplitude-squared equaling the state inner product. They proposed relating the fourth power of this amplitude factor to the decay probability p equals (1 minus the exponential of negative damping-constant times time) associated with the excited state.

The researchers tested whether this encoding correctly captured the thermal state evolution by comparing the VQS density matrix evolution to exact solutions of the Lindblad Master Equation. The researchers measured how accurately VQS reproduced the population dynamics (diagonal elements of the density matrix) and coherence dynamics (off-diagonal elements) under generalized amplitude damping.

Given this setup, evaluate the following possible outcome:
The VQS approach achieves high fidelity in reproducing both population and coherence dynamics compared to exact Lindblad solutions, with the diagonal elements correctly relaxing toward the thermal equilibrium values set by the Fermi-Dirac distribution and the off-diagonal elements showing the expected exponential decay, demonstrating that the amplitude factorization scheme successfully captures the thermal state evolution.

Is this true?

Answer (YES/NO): YES